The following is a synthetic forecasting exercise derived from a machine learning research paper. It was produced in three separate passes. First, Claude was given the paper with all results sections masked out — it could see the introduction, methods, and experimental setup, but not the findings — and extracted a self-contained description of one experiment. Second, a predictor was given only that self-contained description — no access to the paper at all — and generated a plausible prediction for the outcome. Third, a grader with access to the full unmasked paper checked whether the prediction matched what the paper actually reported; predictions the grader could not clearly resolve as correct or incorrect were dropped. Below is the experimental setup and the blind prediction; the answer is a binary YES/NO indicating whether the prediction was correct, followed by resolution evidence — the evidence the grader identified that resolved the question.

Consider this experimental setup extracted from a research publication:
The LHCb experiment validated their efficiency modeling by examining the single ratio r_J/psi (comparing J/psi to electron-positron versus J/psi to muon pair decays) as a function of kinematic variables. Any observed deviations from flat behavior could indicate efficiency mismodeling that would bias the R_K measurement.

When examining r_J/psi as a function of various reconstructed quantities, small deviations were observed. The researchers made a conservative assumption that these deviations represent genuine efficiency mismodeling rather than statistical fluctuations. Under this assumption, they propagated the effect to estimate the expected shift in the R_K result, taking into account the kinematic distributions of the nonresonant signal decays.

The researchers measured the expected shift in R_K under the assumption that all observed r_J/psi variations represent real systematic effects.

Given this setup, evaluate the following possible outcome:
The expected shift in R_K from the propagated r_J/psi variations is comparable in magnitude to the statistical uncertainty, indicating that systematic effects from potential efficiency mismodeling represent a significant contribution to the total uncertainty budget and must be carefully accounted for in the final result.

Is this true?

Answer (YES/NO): NO